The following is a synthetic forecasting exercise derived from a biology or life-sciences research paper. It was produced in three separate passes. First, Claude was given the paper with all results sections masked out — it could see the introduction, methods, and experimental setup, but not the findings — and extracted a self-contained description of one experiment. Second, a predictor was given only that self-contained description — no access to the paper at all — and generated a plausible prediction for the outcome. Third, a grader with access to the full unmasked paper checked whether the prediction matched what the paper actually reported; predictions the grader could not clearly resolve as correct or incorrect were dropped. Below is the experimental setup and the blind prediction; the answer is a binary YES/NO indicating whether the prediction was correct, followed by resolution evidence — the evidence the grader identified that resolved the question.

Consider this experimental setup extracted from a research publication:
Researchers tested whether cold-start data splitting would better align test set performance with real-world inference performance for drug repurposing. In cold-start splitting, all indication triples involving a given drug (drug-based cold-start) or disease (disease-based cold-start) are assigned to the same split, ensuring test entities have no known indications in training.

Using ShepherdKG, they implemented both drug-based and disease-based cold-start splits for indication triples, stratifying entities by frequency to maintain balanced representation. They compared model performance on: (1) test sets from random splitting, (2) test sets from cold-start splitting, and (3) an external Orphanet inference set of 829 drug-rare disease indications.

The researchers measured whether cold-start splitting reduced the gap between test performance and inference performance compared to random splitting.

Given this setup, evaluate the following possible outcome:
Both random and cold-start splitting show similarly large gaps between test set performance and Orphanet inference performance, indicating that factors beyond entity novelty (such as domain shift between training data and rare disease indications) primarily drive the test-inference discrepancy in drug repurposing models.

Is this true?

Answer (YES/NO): NO